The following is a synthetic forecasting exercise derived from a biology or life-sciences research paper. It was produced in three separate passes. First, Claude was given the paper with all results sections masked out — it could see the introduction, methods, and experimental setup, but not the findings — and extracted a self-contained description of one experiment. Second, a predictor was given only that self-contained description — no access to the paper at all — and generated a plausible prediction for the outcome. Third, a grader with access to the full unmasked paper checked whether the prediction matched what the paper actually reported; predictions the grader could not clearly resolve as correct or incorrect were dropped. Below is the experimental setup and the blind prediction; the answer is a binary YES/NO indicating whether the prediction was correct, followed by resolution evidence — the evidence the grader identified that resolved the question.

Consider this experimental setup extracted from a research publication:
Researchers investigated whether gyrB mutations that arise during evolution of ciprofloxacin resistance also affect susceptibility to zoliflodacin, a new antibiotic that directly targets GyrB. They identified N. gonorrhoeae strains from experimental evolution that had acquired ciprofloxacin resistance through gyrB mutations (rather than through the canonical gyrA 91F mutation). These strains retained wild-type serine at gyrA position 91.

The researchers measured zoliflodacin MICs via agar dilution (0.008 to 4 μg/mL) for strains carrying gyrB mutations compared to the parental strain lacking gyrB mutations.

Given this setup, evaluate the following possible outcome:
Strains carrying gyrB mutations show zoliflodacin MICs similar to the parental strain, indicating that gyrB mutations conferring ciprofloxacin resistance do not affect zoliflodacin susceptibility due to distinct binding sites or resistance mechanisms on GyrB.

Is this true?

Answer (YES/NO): NO